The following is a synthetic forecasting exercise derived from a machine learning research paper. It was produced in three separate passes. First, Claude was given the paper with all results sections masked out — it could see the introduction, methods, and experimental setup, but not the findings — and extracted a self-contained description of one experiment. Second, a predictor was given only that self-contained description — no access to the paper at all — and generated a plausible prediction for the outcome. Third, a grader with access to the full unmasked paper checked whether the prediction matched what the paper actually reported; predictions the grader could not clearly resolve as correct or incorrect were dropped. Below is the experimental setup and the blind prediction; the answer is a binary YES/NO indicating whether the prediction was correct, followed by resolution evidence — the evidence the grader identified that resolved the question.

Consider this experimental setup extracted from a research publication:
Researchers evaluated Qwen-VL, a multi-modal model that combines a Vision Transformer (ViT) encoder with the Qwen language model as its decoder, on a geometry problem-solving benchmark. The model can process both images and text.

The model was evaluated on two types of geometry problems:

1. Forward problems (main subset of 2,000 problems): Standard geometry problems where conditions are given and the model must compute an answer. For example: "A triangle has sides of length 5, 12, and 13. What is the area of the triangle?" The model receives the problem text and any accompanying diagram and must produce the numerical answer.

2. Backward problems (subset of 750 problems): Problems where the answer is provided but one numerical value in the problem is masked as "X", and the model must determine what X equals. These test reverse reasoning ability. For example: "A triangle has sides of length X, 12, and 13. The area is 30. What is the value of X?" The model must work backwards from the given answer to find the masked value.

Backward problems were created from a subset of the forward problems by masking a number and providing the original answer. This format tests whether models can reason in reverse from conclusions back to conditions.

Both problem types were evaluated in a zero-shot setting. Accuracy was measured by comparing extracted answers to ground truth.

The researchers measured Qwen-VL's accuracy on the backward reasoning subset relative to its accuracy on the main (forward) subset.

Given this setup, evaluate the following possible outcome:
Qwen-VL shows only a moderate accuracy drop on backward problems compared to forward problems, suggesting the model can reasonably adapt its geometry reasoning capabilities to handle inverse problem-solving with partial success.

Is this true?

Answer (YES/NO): NO